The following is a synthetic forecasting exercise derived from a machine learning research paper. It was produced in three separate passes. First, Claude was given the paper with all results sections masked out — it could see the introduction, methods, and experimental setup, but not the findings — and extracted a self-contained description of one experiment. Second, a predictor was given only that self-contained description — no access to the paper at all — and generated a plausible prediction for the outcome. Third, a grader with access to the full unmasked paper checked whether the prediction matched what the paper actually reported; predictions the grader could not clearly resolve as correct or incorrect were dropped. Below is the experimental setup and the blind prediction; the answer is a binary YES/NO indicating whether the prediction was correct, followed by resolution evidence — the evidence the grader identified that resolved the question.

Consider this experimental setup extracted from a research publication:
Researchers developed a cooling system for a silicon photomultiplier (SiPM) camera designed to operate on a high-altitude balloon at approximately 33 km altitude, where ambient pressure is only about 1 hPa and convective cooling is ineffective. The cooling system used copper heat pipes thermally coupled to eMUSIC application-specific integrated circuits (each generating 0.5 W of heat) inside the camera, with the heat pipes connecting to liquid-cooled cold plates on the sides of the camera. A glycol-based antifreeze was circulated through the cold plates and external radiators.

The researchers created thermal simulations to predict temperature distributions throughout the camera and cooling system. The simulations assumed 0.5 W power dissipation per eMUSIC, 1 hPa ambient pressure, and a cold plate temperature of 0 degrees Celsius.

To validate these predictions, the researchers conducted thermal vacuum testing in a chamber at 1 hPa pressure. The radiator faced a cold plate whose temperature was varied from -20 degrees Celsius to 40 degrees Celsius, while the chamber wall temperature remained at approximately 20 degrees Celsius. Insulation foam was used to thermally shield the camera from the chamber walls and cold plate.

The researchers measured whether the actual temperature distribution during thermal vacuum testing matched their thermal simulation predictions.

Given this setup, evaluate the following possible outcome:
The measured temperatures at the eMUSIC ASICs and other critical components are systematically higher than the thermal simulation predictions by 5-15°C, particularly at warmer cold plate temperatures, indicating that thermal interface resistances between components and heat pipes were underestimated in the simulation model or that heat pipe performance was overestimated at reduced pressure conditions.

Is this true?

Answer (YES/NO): NO